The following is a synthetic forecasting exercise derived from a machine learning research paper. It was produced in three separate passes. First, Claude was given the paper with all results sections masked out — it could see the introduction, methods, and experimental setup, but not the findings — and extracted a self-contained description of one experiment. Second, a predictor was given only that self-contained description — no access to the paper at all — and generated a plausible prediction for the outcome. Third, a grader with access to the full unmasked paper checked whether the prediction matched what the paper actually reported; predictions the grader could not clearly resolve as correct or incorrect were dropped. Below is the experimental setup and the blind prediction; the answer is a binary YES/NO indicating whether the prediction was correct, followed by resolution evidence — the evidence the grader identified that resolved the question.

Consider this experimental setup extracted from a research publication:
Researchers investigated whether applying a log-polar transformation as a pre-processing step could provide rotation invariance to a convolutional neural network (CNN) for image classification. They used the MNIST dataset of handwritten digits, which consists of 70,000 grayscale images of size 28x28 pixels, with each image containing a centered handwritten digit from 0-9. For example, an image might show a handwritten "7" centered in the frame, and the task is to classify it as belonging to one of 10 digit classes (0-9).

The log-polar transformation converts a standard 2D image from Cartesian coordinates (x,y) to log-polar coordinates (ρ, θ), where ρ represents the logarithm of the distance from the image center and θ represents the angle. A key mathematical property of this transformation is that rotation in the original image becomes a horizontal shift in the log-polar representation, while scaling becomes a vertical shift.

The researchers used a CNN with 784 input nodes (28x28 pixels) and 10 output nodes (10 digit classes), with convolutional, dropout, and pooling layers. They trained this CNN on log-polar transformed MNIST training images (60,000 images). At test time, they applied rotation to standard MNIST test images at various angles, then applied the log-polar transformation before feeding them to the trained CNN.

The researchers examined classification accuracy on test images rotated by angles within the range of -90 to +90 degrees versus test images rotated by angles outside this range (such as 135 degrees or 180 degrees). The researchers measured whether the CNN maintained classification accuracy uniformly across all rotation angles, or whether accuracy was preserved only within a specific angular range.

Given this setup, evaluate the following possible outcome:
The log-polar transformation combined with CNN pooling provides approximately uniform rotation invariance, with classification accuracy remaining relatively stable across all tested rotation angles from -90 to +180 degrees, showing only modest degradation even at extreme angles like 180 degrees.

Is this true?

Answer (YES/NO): NO